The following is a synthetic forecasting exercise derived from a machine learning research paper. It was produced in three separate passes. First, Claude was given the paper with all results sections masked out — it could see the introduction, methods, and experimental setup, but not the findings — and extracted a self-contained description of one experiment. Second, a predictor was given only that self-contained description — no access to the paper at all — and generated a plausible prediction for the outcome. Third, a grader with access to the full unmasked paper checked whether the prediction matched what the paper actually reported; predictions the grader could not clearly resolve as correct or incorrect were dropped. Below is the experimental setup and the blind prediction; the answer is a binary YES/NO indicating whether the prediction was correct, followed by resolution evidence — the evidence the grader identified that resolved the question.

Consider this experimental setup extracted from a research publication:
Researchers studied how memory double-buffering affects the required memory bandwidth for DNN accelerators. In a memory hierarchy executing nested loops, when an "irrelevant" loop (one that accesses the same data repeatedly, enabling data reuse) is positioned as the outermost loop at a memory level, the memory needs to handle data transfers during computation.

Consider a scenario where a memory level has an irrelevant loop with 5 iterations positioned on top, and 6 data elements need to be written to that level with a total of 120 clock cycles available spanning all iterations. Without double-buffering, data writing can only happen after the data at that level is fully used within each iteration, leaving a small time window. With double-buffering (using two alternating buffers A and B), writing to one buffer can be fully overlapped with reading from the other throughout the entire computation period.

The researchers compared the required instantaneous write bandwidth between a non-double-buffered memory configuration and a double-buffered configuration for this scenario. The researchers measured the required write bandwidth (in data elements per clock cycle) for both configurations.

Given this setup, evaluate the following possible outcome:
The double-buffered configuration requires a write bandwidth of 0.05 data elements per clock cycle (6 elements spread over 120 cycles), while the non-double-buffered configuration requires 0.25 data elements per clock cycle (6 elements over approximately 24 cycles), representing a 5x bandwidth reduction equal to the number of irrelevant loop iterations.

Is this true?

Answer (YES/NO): YES